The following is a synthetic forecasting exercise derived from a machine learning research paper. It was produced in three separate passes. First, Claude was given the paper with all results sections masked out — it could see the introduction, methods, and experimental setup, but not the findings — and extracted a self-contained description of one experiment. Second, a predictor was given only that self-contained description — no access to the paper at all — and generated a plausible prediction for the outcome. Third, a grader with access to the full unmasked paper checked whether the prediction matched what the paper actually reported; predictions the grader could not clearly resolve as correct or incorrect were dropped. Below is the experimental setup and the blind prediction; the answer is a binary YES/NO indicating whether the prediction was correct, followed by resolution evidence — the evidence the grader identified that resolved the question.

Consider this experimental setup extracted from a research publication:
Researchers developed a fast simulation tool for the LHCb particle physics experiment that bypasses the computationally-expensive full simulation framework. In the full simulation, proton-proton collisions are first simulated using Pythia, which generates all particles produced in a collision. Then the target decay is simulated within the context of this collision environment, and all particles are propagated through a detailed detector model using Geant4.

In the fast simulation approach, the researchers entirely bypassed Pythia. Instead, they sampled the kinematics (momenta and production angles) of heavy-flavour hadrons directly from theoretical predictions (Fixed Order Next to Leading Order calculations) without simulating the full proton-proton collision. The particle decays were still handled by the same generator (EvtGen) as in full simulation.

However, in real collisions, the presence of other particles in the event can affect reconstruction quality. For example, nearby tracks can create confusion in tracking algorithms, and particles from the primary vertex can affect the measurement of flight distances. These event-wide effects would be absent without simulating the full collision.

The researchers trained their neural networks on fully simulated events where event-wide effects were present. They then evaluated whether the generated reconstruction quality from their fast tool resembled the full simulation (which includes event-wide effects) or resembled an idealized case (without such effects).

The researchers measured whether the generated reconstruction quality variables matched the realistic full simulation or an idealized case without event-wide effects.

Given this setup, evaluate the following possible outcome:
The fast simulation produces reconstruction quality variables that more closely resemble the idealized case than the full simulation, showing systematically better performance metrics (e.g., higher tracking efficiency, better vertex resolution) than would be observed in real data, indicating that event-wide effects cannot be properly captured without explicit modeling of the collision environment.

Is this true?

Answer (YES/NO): NO